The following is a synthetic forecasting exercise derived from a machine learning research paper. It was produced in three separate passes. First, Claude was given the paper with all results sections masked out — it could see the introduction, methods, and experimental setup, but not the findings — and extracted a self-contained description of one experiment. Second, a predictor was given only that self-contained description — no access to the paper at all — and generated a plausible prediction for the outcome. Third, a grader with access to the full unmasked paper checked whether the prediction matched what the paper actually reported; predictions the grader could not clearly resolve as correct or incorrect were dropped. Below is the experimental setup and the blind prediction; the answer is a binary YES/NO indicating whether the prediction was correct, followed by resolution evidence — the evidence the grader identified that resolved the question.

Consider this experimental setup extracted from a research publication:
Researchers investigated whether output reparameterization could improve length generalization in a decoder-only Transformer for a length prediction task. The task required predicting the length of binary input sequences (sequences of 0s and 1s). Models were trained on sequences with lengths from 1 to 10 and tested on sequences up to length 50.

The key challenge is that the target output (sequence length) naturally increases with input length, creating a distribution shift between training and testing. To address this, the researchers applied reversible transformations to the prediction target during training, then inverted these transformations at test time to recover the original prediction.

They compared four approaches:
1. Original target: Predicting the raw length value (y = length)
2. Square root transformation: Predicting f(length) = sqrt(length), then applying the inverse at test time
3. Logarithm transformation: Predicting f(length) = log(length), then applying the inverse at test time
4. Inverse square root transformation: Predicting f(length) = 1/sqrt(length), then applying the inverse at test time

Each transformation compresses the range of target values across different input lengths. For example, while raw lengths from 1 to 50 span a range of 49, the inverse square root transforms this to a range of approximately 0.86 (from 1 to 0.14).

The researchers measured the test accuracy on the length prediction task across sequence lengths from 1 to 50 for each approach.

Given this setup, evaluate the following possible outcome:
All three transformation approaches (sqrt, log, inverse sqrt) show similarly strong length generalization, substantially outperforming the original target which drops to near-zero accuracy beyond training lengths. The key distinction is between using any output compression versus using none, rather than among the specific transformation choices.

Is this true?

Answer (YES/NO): NO